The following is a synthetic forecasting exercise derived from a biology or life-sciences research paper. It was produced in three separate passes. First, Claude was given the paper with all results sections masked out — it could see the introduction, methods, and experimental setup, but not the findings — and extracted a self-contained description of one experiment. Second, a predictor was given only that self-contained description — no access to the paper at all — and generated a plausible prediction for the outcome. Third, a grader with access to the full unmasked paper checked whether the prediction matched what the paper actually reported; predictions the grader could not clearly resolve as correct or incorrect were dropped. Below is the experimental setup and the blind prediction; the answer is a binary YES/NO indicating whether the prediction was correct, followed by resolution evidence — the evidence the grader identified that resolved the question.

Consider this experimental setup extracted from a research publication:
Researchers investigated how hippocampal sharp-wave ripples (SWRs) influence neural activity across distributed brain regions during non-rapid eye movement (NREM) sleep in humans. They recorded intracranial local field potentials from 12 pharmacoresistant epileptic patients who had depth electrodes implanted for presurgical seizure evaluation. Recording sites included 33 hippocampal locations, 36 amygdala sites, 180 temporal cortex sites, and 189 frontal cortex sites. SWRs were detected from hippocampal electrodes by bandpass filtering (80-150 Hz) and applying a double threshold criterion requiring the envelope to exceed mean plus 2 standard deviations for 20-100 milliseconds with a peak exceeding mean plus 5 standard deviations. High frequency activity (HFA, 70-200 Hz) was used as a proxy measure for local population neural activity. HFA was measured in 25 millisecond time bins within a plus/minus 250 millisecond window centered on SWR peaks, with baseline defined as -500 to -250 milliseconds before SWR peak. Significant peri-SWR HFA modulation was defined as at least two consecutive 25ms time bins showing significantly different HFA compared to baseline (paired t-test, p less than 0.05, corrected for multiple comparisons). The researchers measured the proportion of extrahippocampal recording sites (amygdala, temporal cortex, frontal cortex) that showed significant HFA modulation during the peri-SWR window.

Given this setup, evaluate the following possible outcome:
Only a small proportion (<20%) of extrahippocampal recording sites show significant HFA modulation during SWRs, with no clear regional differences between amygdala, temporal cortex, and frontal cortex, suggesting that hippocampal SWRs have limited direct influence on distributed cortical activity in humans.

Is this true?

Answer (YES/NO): NO